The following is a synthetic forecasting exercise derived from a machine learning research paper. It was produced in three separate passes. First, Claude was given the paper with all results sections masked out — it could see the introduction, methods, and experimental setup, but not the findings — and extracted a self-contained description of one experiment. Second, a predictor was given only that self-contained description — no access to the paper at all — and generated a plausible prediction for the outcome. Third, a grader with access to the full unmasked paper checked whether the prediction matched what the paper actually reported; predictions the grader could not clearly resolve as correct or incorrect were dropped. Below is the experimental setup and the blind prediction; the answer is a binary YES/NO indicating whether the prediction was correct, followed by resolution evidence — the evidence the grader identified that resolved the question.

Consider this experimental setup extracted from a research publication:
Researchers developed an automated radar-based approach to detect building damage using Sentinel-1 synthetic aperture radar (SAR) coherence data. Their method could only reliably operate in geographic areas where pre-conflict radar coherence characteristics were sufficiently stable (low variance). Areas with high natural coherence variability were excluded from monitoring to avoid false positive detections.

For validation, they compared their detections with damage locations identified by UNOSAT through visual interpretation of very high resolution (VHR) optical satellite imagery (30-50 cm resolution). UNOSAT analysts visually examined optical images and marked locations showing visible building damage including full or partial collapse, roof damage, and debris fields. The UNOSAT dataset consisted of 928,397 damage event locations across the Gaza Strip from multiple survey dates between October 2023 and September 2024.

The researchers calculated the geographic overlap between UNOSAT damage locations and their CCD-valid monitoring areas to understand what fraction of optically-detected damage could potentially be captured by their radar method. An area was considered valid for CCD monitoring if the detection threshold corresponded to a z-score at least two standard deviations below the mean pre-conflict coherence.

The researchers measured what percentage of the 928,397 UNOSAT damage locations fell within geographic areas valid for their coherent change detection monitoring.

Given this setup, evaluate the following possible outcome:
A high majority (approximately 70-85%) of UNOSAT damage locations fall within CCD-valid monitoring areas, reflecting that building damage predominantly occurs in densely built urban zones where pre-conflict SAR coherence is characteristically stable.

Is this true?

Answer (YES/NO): NO